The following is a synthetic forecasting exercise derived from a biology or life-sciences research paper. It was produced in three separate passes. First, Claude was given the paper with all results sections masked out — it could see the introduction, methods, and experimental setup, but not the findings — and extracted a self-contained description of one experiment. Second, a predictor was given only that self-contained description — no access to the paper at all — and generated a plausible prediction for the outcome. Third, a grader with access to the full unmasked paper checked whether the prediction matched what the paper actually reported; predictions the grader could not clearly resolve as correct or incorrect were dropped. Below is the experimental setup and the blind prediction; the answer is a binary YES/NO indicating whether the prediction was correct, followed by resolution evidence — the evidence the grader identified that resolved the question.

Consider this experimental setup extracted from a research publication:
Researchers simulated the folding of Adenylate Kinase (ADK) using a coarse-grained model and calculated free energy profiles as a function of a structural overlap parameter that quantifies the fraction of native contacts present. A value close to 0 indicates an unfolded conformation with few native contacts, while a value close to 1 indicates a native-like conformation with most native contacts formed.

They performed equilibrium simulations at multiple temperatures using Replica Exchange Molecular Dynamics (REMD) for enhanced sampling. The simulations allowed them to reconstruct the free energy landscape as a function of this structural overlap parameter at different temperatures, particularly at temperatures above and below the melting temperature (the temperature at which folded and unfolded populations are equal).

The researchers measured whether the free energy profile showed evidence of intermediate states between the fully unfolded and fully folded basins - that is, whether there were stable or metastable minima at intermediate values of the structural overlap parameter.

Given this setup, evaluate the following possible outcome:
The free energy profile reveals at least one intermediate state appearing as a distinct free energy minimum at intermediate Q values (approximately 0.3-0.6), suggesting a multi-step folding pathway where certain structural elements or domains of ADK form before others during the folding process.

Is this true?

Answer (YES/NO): YES